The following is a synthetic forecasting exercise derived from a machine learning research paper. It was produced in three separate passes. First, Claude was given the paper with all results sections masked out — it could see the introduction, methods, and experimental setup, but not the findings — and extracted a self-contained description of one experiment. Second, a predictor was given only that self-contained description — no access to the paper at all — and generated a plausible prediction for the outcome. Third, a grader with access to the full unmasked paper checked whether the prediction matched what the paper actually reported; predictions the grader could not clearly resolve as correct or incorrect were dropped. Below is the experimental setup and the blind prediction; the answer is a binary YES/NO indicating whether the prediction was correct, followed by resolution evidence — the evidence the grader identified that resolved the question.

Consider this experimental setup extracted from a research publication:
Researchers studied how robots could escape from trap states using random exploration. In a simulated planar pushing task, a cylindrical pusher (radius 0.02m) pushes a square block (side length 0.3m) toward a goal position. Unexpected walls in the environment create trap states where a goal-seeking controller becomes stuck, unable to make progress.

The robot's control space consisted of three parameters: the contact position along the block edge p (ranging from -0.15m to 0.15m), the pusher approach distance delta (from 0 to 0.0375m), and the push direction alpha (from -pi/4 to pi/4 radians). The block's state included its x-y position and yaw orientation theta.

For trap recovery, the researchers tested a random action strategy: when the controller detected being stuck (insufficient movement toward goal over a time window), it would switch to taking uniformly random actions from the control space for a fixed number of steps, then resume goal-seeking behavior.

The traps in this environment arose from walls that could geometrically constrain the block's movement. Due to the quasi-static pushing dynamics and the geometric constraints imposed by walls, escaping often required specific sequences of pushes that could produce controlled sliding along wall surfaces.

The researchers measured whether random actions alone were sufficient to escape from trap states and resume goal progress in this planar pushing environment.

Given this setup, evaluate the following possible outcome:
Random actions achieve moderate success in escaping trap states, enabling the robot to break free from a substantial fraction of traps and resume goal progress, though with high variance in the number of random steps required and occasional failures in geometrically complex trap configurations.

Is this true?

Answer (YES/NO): NO